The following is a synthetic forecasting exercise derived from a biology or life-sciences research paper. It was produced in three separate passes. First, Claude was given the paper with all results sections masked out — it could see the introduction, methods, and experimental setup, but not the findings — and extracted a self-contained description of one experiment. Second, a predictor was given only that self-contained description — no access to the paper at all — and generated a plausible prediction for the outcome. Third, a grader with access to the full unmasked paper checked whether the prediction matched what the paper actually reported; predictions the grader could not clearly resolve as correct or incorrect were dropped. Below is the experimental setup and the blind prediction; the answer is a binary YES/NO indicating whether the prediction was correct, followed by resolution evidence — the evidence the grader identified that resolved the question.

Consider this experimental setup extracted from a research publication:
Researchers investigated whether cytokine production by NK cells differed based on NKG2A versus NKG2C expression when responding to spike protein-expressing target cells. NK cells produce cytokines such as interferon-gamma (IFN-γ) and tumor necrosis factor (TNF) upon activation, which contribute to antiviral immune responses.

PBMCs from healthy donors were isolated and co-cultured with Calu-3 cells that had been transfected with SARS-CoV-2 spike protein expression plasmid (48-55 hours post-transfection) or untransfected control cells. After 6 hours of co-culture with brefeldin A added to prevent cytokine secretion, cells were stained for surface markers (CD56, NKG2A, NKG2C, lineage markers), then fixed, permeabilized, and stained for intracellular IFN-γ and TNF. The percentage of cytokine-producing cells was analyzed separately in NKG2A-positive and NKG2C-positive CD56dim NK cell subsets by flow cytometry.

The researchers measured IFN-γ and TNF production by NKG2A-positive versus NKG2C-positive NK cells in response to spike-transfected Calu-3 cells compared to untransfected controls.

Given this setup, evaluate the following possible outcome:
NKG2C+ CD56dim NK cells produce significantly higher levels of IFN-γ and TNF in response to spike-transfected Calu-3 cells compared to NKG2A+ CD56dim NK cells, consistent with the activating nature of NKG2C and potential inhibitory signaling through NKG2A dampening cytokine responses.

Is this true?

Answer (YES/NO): NO